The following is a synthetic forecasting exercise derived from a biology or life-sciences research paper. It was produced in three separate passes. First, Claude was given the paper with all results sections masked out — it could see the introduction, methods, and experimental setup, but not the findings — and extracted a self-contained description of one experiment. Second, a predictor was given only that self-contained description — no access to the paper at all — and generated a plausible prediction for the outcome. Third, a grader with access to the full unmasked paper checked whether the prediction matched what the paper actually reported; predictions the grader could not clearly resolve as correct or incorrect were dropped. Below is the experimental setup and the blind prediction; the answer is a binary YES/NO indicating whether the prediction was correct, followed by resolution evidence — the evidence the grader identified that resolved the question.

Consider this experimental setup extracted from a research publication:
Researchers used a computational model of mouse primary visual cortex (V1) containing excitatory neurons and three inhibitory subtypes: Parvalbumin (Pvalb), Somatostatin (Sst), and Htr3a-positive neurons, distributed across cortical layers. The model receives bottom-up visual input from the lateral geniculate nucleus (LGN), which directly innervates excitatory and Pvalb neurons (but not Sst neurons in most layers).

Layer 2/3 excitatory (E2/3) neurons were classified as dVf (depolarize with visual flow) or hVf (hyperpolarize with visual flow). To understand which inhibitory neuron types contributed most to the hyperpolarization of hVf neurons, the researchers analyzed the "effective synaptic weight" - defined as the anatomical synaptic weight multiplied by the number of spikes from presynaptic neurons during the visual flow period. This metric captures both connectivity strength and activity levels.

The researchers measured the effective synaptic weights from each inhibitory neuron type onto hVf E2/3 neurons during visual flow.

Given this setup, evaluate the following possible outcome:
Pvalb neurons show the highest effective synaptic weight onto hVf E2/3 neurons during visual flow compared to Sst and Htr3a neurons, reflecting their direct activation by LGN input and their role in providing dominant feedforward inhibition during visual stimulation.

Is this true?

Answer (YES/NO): YES